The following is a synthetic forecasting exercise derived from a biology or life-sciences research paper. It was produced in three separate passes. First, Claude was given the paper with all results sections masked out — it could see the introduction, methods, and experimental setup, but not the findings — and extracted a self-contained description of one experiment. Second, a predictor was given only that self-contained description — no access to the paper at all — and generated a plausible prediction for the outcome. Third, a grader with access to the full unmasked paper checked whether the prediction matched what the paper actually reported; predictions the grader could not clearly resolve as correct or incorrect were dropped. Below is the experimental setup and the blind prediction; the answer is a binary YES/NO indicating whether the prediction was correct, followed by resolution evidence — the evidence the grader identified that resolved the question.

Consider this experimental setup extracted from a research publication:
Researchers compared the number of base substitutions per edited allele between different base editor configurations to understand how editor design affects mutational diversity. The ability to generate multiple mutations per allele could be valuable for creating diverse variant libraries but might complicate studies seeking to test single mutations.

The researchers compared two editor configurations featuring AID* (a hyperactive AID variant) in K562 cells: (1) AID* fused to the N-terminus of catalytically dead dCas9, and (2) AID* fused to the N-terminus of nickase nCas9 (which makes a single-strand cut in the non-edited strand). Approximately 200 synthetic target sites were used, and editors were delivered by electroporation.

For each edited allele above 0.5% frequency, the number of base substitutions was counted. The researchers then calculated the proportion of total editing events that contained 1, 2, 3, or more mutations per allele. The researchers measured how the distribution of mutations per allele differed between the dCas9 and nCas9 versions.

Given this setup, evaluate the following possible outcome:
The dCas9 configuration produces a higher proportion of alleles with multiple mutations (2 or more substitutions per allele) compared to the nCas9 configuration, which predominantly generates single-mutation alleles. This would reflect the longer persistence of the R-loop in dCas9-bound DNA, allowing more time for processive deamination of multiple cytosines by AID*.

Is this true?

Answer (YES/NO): NO